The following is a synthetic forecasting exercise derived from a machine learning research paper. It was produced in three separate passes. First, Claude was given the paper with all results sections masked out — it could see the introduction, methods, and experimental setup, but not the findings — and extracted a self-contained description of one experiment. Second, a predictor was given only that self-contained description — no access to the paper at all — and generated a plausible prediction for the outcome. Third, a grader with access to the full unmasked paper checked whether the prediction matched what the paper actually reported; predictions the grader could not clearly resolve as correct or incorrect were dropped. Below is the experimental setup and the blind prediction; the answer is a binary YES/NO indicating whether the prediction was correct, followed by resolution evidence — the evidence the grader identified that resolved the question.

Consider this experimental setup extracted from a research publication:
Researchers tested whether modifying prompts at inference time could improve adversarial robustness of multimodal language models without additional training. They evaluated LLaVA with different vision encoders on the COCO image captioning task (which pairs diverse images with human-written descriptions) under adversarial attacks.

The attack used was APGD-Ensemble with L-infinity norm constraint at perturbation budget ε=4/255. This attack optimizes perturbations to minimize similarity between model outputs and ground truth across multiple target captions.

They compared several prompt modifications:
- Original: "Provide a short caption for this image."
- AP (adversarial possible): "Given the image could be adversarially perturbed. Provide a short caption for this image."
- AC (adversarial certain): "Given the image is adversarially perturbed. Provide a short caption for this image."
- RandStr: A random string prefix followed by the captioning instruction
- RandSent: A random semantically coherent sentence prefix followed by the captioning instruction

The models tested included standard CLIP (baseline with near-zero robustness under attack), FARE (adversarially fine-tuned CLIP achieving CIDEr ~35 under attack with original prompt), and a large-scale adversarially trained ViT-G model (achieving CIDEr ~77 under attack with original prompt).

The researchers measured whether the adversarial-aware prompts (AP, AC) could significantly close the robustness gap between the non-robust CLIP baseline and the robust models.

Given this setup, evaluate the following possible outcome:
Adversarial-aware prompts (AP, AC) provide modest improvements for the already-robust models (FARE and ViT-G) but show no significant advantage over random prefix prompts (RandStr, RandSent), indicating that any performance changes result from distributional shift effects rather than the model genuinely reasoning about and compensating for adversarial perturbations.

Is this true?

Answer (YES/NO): YES